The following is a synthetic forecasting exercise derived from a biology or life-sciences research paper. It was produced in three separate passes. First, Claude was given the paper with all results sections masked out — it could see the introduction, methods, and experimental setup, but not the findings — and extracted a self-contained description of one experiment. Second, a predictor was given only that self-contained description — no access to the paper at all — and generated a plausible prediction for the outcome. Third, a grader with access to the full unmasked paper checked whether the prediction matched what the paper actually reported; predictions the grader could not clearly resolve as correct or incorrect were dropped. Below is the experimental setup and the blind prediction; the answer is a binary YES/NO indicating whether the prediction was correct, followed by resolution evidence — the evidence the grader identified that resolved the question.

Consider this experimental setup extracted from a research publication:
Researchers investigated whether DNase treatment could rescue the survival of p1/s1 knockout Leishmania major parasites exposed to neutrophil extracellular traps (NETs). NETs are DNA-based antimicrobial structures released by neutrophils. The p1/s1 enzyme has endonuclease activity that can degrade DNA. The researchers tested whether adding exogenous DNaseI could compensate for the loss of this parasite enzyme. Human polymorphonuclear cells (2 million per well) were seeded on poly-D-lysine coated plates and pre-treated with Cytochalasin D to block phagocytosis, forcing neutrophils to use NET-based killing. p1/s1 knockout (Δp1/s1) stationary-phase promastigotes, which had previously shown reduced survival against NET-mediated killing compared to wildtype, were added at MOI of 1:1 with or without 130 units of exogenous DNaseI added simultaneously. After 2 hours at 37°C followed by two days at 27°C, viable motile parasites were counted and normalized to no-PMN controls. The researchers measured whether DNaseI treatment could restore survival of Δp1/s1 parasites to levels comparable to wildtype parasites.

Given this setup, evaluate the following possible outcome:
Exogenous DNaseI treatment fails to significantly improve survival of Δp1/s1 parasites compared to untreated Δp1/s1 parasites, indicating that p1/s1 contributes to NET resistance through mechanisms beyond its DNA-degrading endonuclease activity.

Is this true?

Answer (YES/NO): NO